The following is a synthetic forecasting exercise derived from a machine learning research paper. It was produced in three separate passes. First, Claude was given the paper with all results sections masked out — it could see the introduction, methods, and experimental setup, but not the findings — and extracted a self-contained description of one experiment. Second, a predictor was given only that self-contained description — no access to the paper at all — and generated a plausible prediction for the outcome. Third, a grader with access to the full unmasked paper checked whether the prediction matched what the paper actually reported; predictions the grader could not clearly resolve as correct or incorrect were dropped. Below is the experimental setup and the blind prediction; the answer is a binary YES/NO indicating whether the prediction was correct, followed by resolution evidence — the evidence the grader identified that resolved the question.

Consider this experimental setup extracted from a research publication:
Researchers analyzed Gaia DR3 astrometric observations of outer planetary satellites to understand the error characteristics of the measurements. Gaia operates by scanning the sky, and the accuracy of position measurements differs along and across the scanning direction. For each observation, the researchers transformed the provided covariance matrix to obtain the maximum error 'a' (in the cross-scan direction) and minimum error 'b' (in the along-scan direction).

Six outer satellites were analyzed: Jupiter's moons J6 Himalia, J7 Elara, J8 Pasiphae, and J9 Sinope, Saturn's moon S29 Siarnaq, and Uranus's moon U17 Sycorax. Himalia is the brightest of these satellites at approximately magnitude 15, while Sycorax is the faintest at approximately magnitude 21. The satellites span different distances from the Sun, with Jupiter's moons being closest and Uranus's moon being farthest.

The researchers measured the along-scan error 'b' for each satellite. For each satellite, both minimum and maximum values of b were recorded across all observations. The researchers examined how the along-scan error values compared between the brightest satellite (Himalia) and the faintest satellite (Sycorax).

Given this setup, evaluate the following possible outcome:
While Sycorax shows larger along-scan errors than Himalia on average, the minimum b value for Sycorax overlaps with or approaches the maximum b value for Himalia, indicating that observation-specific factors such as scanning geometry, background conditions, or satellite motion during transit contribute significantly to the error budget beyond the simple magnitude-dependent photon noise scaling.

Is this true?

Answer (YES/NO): NO